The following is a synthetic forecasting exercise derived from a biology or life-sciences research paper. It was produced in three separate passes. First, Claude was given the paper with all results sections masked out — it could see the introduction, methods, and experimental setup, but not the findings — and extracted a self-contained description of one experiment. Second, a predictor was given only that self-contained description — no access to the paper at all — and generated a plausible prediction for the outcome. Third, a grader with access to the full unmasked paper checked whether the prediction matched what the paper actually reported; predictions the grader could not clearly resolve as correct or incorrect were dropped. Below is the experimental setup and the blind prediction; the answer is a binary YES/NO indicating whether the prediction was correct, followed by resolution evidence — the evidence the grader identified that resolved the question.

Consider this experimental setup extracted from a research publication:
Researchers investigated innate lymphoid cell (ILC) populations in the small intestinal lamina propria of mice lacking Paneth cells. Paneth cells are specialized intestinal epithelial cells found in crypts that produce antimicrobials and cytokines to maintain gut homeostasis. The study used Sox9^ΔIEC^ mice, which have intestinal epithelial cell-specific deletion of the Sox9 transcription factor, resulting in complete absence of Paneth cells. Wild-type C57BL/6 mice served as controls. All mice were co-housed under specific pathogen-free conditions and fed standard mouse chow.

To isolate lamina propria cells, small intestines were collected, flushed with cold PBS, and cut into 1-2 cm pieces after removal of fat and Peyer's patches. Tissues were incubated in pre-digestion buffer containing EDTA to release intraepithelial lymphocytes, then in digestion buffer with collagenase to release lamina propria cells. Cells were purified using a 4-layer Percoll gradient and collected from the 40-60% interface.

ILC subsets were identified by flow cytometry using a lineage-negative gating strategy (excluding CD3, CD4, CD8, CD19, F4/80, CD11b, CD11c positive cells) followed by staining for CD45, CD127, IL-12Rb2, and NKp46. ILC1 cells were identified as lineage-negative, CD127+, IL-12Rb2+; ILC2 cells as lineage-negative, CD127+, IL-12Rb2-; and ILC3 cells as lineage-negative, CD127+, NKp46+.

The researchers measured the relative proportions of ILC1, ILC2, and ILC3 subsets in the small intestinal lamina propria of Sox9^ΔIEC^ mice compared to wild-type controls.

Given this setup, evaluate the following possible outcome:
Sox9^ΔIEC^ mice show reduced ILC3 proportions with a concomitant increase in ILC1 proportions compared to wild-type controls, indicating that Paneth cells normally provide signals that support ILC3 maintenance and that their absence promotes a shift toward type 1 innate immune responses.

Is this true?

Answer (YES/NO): NO